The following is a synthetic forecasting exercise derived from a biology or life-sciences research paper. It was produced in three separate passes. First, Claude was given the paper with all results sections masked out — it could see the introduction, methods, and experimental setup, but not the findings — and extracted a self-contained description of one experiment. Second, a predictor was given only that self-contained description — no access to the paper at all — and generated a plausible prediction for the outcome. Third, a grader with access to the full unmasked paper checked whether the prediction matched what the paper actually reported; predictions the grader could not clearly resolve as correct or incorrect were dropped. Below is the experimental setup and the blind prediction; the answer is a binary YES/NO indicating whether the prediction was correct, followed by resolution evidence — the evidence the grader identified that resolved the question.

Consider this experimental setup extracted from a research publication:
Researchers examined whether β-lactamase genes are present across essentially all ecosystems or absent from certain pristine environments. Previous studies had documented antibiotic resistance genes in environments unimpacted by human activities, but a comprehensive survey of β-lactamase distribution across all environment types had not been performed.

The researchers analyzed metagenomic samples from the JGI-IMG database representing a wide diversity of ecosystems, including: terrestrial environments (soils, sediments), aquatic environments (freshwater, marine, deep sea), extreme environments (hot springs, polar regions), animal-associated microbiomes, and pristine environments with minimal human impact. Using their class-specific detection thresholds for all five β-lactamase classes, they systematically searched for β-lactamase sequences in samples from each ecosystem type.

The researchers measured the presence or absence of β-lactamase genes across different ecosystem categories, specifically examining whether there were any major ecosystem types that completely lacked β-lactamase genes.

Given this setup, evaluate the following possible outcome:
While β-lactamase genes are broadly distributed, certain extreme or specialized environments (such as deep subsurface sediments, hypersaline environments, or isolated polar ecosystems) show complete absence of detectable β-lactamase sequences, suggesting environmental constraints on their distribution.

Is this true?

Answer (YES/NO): NO